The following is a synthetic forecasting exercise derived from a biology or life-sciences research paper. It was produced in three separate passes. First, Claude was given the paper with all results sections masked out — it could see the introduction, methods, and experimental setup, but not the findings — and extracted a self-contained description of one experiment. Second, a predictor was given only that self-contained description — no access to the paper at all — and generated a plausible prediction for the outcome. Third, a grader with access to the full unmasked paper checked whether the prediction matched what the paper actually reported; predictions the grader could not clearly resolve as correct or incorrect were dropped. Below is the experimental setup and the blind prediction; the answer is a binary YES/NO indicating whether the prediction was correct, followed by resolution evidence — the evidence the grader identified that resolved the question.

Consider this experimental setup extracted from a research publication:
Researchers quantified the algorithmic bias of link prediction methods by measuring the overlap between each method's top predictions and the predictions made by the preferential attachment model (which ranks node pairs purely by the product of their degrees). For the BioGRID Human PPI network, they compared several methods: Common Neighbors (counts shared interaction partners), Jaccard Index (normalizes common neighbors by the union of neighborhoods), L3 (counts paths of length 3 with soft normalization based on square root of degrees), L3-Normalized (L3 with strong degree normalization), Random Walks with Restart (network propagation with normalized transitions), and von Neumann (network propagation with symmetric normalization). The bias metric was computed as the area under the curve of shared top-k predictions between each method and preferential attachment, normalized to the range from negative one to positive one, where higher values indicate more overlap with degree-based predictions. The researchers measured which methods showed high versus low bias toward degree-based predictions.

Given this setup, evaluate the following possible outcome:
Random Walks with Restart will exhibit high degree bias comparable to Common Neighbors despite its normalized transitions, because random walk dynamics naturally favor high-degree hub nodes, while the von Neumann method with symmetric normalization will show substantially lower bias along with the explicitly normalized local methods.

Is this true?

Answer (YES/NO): NO